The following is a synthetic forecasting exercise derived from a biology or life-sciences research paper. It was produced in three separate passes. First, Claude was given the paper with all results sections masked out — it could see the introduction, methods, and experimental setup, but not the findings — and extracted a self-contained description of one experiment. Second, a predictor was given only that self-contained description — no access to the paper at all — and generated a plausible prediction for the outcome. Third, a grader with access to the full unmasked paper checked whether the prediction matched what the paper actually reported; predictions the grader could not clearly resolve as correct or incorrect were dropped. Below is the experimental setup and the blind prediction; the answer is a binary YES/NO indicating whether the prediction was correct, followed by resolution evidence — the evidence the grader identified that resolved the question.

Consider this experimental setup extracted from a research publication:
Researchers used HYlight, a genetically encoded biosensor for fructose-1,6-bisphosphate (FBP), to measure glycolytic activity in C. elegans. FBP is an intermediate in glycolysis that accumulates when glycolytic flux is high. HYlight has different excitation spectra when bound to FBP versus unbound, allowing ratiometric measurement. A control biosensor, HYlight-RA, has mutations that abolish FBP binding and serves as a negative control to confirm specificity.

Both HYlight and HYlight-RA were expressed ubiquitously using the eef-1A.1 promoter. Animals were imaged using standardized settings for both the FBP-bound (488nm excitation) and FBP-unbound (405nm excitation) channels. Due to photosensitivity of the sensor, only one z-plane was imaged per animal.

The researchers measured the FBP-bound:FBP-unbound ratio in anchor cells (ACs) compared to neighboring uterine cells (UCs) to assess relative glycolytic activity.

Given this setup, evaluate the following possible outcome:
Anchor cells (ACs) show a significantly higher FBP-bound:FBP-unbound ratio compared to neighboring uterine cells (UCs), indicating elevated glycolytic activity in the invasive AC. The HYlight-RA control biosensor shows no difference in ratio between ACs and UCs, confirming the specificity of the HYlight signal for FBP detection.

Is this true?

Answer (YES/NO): NO